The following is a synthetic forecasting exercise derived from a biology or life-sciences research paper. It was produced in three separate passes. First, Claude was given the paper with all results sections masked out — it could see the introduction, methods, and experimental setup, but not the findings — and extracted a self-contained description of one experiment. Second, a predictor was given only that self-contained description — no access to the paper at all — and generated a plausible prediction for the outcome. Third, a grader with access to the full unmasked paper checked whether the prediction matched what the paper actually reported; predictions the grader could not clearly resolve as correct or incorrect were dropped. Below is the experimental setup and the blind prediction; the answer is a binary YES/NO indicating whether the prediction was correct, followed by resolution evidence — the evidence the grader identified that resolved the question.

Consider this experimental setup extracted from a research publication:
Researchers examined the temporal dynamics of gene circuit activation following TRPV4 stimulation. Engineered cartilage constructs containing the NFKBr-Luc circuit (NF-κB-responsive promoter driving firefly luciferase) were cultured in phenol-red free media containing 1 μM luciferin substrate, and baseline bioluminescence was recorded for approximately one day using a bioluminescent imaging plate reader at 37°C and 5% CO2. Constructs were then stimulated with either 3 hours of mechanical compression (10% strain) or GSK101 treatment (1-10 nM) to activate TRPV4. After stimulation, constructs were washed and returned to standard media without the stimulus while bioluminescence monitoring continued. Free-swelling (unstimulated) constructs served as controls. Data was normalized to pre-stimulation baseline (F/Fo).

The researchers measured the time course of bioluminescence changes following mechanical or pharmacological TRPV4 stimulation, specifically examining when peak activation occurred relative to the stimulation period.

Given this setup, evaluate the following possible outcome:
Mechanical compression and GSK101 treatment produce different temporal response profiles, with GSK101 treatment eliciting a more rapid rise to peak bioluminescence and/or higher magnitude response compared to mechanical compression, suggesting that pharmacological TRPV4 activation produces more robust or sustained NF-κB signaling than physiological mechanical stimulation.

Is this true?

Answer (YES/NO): NO